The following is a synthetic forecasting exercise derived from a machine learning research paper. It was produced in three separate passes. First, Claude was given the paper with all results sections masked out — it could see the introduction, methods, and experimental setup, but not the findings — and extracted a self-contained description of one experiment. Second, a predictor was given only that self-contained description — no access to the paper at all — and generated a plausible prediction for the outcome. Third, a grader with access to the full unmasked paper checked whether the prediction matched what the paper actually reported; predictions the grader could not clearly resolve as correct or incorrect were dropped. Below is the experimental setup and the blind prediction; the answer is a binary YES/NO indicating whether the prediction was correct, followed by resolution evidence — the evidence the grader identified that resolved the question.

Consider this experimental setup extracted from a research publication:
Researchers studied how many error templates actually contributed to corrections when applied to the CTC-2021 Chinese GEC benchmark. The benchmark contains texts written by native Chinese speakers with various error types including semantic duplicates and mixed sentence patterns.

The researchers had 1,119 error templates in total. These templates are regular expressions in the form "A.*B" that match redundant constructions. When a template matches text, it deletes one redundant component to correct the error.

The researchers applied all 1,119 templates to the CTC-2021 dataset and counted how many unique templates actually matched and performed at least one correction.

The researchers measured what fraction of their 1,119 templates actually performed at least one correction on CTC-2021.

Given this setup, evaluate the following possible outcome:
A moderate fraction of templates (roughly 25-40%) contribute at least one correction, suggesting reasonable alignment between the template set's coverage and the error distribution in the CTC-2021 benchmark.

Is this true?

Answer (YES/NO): NO